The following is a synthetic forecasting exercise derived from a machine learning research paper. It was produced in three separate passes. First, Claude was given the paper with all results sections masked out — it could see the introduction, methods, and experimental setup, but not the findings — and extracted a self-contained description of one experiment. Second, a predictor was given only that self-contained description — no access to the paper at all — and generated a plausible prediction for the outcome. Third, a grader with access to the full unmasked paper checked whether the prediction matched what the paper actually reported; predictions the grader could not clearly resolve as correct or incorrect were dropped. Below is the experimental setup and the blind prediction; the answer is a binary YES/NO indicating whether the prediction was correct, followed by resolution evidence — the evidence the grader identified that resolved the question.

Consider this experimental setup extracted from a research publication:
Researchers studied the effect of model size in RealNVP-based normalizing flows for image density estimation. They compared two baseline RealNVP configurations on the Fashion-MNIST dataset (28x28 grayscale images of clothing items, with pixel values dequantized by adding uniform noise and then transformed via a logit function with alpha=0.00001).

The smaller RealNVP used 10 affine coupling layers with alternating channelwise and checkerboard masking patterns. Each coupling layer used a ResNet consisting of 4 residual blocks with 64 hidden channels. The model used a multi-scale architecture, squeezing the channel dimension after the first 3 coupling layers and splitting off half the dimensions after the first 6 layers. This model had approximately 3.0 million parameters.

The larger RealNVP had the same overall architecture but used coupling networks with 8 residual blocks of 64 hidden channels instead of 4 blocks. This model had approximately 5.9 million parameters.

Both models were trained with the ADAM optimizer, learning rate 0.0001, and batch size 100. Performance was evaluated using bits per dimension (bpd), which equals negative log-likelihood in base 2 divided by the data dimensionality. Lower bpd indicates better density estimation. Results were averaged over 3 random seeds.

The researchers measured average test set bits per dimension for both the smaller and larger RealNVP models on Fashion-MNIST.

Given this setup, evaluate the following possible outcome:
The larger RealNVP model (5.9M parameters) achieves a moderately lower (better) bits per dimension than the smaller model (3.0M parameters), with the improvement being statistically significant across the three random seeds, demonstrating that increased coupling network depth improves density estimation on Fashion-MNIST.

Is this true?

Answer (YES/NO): NO